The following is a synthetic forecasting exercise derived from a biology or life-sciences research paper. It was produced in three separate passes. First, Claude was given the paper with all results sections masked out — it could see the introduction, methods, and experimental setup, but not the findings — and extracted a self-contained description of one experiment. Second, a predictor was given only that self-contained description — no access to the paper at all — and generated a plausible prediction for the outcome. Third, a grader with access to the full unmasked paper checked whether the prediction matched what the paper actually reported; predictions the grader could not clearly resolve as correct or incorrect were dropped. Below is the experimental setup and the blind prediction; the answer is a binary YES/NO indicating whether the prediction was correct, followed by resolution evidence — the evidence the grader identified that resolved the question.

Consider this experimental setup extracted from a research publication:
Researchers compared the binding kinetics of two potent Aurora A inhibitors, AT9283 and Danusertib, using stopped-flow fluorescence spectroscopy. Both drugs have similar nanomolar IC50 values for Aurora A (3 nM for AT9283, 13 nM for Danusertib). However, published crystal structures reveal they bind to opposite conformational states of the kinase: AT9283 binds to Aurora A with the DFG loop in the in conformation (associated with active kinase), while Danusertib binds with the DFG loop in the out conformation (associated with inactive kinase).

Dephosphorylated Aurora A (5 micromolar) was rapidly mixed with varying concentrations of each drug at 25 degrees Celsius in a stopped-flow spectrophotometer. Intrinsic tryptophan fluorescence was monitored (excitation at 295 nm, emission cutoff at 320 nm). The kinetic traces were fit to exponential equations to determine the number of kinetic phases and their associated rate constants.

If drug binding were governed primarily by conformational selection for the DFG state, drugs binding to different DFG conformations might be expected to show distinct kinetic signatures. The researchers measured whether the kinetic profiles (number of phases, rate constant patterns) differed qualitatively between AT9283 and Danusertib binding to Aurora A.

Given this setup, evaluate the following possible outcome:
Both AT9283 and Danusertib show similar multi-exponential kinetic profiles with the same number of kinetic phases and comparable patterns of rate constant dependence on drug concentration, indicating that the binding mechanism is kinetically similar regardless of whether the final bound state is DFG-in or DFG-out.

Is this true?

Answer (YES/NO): NO